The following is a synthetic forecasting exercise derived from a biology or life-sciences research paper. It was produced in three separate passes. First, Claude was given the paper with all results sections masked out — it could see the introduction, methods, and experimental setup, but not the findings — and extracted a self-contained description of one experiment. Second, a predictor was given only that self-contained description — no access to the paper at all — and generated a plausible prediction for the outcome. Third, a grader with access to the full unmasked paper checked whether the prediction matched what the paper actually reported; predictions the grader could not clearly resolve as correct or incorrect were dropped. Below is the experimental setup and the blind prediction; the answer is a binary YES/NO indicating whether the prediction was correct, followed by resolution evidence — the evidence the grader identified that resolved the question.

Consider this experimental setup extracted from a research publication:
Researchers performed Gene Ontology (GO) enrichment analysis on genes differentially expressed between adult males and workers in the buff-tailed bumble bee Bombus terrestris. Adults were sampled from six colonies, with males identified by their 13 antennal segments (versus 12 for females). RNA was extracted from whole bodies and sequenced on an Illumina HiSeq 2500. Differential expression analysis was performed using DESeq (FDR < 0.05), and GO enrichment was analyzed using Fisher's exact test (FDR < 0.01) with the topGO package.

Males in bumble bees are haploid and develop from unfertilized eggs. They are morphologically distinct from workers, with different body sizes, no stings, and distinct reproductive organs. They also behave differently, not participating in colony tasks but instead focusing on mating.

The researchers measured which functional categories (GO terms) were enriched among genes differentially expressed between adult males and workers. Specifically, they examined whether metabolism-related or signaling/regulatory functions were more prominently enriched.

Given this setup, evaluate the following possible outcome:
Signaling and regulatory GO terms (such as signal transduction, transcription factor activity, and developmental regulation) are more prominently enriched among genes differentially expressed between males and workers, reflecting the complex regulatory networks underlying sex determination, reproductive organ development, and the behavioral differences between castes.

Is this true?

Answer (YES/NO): NO